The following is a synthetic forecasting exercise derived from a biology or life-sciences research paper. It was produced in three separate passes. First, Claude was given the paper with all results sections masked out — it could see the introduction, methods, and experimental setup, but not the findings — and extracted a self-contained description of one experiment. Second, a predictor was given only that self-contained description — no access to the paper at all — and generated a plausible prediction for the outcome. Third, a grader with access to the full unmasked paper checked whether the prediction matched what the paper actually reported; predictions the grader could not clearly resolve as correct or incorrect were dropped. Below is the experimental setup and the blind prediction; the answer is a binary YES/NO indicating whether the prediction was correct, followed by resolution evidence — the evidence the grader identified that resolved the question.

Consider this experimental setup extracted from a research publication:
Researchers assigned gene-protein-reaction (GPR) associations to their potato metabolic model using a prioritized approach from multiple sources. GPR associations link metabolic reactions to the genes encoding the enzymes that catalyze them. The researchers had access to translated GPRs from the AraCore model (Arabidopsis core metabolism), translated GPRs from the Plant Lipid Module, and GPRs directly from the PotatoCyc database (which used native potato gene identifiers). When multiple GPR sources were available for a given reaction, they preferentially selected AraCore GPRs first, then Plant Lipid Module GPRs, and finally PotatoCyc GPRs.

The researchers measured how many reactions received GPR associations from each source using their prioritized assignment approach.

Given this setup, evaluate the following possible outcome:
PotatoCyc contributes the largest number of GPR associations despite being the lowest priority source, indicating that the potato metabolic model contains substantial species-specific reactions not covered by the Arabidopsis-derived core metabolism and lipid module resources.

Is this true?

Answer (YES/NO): NO